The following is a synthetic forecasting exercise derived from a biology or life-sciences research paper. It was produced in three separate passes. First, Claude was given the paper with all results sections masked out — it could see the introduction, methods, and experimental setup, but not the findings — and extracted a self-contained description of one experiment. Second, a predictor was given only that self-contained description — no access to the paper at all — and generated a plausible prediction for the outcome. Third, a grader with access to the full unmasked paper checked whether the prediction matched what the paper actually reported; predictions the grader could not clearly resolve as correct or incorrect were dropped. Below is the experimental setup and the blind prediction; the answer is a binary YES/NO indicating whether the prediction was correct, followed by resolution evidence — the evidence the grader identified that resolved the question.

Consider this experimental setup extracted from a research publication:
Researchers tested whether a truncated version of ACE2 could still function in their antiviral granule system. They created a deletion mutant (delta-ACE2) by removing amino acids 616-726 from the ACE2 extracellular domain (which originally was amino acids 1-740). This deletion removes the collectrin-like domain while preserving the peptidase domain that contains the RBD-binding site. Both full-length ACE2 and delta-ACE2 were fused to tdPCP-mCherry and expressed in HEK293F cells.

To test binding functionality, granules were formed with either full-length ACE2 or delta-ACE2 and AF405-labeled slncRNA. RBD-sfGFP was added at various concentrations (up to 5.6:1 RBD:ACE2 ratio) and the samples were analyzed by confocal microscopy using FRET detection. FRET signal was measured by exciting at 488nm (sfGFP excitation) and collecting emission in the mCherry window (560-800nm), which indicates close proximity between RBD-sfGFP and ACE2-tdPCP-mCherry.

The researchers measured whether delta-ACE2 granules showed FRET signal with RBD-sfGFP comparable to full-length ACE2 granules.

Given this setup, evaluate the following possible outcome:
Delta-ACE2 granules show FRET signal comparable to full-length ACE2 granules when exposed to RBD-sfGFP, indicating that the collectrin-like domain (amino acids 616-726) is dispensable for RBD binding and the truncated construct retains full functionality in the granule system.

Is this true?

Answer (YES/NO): NO